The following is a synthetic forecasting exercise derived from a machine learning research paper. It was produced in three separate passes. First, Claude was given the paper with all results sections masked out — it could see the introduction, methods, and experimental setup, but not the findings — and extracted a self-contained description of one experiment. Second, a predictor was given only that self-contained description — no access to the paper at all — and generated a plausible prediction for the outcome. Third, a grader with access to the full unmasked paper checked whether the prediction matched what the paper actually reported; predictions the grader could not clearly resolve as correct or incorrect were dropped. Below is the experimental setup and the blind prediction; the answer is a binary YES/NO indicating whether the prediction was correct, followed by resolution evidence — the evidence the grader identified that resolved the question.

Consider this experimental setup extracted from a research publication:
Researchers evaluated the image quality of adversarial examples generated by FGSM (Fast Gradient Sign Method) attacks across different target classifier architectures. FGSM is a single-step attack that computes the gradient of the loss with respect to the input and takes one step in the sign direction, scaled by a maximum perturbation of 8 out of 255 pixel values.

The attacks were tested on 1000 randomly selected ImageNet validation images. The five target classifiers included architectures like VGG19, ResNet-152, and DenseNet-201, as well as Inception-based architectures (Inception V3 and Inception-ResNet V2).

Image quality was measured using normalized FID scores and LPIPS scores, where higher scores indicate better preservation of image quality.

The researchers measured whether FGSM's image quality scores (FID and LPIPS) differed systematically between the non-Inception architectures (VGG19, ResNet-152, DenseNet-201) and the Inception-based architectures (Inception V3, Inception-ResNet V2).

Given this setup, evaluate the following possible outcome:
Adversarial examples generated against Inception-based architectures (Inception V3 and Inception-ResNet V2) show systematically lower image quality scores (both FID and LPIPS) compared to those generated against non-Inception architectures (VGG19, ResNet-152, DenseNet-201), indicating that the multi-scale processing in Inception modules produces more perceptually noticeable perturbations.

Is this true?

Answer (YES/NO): YES